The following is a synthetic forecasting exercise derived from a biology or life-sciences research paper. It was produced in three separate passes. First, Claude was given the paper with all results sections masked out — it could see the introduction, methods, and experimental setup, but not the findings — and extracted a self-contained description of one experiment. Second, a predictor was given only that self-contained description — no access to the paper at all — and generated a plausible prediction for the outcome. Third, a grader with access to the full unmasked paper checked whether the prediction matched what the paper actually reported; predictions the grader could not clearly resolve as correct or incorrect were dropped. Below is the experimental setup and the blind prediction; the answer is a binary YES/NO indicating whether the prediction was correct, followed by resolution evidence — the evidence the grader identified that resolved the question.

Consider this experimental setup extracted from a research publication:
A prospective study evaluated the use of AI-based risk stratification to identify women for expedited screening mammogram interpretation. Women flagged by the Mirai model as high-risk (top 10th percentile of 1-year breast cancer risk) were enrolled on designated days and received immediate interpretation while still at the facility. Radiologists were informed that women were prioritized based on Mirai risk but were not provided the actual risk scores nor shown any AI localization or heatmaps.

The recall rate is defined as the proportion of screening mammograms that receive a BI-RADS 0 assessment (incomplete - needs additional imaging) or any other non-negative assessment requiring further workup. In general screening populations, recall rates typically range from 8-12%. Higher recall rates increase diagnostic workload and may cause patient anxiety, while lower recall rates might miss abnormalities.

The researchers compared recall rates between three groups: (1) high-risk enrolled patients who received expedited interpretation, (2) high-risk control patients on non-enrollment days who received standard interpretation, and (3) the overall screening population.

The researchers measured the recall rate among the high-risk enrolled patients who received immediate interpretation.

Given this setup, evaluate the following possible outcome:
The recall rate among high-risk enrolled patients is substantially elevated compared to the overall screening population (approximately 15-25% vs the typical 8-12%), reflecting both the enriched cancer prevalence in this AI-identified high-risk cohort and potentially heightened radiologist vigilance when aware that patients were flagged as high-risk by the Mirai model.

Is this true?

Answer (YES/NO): NO